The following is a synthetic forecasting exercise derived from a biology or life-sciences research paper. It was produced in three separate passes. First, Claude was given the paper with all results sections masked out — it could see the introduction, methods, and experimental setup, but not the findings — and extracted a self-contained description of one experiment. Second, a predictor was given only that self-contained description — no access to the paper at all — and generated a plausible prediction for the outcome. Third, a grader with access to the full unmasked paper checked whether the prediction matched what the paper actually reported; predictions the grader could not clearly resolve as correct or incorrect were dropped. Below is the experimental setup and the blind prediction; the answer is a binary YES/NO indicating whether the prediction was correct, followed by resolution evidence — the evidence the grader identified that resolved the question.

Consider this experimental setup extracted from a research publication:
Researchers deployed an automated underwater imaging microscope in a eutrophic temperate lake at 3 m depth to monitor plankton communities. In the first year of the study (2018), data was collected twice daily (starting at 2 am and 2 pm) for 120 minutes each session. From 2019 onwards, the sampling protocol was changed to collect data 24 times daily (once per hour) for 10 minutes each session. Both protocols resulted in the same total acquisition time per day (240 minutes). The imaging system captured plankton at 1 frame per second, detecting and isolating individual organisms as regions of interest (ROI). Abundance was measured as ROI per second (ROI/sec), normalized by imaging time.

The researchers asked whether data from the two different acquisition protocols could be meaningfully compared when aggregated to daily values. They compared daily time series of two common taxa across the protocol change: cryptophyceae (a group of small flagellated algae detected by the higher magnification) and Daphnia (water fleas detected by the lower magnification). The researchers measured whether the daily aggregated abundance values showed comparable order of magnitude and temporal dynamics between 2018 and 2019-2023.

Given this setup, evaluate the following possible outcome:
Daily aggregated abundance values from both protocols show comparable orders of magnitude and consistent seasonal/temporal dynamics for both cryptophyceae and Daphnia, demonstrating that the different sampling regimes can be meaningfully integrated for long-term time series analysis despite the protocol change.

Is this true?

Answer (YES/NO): YES